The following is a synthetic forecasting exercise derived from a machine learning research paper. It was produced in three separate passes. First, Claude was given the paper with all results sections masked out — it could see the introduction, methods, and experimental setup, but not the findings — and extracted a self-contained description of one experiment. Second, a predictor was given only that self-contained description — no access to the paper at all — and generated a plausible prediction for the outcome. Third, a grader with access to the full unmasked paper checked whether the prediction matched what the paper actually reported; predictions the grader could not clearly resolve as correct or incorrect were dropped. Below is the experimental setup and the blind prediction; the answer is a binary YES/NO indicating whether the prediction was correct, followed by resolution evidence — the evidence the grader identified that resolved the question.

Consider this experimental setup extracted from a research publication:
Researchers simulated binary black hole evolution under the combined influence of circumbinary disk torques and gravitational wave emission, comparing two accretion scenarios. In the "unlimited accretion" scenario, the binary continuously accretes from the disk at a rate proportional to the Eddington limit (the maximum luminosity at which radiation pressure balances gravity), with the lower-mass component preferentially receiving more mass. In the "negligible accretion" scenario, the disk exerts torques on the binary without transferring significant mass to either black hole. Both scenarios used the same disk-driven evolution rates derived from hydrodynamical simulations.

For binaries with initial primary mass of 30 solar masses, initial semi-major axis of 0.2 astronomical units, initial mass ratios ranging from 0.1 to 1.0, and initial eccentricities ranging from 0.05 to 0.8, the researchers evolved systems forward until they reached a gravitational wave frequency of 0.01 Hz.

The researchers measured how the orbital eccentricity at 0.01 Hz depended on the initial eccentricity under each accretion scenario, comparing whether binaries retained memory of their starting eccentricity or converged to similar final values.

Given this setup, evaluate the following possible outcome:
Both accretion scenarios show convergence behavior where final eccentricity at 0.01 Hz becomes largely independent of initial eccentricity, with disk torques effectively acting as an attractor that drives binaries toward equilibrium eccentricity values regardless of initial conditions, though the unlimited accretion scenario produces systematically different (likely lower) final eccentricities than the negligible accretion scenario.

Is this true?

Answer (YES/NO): YES